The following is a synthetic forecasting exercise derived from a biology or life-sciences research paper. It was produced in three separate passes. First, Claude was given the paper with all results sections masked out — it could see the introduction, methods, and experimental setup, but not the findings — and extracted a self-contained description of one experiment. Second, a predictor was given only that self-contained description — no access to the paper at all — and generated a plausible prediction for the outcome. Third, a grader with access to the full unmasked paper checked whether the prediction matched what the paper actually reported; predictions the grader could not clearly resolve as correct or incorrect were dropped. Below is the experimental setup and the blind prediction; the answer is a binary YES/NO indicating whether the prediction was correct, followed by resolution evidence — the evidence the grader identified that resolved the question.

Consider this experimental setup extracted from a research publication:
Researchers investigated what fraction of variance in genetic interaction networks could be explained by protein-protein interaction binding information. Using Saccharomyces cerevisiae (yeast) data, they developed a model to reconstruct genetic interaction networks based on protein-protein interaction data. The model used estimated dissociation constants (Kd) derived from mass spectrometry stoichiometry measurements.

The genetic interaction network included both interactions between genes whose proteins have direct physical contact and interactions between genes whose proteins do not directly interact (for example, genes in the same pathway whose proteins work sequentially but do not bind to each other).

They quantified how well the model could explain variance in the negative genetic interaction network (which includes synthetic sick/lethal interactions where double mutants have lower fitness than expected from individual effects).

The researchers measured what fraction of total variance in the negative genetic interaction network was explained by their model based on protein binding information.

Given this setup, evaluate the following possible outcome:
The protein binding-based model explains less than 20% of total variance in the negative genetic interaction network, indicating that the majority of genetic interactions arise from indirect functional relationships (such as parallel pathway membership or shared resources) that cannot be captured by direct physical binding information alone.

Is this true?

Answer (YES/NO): YES